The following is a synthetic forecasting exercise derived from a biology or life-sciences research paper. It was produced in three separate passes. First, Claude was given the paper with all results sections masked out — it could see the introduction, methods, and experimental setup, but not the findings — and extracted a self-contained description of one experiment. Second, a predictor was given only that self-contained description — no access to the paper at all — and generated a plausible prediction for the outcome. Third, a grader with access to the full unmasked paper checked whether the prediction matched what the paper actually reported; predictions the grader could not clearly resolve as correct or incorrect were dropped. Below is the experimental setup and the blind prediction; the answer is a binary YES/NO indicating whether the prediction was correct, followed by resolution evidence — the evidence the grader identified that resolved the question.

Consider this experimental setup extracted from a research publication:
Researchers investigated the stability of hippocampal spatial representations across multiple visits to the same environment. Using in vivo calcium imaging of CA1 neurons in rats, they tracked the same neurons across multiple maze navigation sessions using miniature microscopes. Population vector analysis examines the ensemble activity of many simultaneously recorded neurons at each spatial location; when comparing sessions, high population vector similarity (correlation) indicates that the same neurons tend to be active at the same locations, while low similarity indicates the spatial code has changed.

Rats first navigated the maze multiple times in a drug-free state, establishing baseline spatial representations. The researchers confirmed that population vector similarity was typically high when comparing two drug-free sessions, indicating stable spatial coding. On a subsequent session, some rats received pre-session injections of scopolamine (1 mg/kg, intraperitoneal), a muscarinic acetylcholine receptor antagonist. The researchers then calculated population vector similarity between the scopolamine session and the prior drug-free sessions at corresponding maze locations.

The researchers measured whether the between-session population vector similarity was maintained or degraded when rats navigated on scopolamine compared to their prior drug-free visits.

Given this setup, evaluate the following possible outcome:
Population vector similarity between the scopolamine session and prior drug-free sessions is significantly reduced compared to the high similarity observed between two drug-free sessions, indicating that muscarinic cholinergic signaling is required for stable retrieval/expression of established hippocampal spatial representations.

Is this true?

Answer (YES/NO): YES